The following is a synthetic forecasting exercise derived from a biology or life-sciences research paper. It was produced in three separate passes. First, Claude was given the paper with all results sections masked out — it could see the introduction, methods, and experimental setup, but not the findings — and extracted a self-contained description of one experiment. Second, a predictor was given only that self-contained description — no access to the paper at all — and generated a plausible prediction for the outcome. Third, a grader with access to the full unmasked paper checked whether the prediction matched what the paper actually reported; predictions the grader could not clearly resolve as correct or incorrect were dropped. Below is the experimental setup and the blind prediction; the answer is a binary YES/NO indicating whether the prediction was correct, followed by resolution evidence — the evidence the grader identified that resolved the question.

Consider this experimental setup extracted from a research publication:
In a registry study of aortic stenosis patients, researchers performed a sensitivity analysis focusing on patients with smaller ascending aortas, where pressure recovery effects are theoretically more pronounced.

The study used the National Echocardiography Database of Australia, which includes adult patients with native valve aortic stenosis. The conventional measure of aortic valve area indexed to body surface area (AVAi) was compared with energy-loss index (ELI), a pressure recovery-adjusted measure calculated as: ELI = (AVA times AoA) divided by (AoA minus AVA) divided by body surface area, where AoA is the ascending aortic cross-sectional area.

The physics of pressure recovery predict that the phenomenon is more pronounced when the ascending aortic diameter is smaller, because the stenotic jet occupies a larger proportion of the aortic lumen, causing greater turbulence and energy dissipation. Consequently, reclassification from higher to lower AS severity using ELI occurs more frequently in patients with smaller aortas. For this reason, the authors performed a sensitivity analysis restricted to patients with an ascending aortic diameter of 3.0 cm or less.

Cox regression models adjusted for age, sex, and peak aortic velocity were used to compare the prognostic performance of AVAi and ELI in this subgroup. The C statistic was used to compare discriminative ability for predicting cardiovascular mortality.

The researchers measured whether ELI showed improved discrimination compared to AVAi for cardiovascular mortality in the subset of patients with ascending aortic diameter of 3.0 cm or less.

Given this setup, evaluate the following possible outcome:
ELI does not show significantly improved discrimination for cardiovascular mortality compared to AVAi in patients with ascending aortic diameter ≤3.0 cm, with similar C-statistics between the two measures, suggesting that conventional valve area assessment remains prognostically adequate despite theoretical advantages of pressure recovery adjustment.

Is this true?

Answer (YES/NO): YES